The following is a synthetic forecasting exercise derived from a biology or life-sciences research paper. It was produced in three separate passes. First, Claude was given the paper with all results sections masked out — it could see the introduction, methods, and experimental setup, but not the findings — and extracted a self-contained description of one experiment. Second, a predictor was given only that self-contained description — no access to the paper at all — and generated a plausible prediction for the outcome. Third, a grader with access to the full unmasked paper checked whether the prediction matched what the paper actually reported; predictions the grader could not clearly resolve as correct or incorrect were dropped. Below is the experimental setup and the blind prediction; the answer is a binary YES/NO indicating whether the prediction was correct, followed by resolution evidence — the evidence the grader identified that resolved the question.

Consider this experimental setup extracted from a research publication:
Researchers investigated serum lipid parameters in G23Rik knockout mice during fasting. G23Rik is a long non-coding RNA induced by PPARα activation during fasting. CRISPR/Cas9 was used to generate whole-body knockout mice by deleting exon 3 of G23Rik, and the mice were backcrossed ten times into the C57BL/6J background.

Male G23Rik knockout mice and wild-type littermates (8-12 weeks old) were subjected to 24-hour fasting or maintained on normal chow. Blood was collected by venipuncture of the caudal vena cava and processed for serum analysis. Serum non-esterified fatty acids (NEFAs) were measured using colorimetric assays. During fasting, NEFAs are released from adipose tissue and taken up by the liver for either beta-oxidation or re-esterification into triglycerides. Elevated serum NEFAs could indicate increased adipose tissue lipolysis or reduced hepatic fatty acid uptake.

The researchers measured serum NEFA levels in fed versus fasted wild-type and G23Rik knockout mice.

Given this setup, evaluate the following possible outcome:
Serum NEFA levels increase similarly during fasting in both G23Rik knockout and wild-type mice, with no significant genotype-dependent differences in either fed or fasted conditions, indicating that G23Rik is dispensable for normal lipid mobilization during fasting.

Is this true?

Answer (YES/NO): YES